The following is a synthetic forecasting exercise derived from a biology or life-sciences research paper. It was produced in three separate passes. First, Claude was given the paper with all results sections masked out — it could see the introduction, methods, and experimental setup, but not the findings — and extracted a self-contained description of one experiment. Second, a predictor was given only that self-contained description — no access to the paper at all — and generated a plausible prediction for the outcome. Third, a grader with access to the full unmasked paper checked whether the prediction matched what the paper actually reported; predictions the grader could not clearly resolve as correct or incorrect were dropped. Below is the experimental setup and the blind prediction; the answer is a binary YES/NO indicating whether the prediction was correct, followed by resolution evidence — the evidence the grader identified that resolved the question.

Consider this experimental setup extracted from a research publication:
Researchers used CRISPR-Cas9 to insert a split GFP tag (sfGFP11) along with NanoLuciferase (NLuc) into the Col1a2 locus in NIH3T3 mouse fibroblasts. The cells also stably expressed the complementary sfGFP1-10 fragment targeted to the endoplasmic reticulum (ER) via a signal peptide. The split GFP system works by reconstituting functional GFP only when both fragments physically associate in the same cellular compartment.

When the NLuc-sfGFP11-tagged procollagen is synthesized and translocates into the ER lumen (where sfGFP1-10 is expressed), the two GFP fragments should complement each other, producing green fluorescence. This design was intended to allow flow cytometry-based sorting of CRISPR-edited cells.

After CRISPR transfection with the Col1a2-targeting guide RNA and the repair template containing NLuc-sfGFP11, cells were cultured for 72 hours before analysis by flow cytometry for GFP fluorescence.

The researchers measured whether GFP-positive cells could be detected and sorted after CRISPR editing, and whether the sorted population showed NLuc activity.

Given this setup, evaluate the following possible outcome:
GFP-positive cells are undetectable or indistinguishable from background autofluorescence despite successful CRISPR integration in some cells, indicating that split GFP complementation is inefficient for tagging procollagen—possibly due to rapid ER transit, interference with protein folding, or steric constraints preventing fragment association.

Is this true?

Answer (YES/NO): NO